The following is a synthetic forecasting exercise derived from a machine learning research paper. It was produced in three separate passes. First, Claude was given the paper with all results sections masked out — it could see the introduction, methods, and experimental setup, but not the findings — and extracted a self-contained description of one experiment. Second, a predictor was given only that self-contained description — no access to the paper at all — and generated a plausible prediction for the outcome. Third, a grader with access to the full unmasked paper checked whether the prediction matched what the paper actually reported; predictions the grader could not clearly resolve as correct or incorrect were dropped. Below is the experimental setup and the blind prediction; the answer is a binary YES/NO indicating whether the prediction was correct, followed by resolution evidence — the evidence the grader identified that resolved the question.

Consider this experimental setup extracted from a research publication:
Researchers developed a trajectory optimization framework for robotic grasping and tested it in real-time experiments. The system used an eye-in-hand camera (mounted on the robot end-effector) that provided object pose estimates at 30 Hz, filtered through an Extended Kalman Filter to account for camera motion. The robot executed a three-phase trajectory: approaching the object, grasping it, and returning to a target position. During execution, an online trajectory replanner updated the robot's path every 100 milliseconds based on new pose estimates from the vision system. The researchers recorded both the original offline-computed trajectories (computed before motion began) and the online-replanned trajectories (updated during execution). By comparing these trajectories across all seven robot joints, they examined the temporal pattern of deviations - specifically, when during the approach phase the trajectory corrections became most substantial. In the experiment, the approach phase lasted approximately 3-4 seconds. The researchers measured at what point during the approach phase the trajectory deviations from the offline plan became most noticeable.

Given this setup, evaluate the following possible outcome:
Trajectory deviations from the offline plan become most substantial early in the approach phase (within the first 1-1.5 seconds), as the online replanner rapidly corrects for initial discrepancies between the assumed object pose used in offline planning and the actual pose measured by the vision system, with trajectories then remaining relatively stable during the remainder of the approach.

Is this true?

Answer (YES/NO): NO